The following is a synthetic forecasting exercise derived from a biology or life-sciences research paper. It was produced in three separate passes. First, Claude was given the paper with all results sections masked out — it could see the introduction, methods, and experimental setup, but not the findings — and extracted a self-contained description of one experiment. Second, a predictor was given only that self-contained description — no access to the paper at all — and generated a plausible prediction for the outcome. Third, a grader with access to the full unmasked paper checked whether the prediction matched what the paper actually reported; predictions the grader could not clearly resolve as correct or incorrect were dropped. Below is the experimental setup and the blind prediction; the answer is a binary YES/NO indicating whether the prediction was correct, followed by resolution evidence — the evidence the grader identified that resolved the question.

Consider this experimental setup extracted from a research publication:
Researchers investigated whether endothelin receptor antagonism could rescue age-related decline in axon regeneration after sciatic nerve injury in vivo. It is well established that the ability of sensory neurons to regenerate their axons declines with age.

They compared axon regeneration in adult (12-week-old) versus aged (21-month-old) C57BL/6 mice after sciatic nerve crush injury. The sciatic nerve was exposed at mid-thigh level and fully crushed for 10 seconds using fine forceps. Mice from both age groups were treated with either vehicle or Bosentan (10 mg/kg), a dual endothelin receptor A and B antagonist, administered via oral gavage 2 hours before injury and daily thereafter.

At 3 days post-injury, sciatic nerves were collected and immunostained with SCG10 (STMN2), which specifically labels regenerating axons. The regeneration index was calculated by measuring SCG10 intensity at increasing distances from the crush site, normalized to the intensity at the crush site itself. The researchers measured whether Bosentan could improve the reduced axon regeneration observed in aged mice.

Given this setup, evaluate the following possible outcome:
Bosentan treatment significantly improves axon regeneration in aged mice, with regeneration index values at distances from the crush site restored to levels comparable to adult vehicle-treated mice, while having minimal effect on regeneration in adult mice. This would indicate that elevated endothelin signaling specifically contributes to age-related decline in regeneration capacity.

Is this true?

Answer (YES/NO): NO